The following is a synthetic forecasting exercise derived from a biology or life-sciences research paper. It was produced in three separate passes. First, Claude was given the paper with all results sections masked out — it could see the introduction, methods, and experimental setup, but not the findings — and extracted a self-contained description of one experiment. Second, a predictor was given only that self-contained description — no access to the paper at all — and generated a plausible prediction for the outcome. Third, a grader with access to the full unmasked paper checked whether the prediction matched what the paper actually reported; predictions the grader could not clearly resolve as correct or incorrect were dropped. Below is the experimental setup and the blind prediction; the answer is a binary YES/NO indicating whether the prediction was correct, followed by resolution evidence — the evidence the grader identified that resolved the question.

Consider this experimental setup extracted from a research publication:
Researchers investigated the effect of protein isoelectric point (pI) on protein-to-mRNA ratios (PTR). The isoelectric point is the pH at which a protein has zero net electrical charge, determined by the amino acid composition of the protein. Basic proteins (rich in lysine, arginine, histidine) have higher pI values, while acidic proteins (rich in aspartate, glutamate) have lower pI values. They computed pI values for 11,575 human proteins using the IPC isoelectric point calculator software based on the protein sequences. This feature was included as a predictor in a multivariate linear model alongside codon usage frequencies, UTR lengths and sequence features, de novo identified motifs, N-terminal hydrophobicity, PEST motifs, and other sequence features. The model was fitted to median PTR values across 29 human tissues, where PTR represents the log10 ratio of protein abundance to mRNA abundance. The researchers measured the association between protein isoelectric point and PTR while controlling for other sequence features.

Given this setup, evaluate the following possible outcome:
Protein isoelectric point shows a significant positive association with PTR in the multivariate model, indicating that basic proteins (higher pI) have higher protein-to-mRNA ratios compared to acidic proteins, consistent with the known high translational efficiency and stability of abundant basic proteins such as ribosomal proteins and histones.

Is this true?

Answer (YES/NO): NO